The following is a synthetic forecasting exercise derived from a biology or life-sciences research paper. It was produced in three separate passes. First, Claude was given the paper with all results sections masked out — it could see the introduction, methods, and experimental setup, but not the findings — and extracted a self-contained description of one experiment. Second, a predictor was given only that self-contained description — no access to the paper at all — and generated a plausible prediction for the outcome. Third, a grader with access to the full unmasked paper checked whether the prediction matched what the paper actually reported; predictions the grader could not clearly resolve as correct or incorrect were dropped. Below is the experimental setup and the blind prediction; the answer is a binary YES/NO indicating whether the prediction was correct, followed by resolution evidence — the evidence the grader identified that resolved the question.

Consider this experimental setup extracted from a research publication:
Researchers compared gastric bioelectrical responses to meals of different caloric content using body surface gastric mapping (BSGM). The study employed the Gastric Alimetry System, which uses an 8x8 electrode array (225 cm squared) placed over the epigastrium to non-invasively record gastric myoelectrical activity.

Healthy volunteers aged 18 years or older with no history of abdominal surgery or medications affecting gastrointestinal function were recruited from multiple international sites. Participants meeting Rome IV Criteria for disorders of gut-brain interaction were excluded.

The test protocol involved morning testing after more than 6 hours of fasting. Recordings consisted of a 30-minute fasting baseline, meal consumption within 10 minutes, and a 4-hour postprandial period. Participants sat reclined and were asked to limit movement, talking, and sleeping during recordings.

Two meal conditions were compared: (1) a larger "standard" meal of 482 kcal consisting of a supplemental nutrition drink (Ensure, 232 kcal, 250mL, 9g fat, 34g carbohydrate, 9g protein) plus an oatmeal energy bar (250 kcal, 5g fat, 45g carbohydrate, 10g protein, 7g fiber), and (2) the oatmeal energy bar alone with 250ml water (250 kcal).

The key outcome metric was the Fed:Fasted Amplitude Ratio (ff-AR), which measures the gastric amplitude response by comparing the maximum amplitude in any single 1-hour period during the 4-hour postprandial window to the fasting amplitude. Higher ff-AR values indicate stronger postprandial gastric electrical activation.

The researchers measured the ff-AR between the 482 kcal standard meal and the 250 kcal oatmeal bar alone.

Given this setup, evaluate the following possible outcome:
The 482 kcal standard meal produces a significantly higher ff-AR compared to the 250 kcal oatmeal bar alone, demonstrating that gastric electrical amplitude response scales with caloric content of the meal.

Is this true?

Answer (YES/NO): NO